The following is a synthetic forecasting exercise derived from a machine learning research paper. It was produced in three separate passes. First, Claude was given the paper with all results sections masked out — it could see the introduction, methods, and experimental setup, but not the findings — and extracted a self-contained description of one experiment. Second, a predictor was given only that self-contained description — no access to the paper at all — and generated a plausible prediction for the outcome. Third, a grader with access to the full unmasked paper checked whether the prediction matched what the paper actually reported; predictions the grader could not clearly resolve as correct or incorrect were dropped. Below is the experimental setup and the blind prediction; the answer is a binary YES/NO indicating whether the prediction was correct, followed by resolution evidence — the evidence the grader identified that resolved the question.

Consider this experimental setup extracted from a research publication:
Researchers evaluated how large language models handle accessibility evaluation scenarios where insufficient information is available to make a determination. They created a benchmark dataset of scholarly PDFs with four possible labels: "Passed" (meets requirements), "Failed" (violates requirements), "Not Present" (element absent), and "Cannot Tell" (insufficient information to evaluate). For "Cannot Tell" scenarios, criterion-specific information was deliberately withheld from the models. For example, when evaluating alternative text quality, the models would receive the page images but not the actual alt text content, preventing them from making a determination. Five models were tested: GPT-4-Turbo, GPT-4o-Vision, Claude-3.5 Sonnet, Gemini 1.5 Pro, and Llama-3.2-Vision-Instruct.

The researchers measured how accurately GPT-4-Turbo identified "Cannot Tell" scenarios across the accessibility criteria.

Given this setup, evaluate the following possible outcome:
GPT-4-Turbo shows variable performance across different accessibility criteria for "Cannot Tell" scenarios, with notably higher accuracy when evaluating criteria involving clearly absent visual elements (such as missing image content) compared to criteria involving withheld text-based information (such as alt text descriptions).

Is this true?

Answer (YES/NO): NO